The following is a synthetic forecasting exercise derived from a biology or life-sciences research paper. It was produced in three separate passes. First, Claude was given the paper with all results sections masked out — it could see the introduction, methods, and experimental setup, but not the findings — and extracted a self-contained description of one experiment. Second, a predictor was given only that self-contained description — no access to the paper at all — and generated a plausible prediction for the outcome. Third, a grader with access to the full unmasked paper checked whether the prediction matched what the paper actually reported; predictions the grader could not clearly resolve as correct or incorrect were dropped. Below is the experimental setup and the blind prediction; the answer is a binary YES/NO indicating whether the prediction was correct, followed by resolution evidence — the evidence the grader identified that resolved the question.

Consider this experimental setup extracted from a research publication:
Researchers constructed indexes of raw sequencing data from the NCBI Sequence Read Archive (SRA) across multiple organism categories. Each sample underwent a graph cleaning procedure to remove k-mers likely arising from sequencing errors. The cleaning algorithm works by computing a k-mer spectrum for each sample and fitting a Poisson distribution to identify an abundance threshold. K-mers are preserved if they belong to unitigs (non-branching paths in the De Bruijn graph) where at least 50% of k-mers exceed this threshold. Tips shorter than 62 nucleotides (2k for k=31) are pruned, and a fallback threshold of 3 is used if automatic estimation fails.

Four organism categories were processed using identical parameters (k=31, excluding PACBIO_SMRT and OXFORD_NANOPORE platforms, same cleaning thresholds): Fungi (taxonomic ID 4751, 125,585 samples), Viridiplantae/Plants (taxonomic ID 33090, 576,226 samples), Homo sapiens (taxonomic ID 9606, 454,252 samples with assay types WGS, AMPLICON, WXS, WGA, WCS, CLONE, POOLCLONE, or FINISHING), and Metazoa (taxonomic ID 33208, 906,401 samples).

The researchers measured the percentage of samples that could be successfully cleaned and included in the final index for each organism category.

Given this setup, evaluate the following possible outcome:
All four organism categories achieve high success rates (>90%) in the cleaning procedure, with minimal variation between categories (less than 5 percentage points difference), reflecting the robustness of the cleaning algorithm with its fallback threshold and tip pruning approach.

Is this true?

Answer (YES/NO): NO